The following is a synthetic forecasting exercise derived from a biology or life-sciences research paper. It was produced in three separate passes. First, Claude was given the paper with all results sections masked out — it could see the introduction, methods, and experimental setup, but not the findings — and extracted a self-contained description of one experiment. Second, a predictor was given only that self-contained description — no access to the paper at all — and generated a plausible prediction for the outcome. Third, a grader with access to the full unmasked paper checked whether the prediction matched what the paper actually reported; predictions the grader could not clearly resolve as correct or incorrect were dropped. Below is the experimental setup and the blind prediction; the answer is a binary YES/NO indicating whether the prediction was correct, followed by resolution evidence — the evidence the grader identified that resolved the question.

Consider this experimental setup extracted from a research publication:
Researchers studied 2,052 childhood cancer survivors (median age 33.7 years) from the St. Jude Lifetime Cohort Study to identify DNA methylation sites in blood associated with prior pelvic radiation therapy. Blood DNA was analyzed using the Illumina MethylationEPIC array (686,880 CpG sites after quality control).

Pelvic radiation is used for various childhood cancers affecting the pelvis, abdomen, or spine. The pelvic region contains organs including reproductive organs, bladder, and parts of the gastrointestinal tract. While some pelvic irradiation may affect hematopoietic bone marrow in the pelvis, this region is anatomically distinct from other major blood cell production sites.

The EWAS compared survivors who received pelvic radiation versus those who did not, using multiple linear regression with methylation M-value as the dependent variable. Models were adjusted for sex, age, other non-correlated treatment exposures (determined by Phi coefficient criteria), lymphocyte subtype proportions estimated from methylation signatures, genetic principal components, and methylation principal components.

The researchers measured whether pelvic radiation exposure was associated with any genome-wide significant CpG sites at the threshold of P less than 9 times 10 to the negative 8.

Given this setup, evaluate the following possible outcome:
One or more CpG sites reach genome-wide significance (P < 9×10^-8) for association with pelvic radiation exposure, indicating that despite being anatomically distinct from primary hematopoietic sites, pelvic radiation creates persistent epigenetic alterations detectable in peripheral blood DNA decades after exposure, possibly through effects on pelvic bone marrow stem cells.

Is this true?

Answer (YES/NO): YES